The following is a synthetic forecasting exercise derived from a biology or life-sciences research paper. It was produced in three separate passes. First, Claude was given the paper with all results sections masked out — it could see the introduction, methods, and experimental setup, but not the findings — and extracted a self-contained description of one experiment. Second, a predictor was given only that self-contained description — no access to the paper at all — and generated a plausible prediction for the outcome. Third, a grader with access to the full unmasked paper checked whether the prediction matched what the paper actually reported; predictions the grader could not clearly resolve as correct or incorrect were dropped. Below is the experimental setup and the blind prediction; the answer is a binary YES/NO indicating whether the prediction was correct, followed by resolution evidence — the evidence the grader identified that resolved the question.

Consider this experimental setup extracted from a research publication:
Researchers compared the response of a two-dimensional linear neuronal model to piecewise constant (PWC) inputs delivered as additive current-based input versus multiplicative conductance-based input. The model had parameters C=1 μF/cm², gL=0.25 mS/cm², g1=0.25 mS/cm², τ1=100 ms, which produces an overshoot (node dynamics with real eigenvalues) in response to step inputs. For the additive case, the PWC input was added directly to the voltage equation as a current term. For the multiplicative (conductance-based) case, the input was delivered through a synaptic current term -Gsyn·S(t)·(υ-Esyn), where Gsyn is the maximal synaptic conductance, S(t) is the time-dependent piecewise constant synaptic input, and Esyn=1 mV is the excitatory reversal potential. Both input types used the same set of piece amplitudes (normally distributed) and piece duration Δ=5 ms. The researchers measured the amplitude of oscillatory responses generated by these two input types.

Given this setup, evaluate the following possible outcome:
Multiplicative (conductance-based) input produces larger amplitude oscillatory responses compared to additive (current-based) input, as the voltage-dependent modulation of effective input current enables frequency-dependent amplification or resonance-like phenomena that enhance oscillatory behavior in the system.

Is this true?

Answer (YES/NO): NO